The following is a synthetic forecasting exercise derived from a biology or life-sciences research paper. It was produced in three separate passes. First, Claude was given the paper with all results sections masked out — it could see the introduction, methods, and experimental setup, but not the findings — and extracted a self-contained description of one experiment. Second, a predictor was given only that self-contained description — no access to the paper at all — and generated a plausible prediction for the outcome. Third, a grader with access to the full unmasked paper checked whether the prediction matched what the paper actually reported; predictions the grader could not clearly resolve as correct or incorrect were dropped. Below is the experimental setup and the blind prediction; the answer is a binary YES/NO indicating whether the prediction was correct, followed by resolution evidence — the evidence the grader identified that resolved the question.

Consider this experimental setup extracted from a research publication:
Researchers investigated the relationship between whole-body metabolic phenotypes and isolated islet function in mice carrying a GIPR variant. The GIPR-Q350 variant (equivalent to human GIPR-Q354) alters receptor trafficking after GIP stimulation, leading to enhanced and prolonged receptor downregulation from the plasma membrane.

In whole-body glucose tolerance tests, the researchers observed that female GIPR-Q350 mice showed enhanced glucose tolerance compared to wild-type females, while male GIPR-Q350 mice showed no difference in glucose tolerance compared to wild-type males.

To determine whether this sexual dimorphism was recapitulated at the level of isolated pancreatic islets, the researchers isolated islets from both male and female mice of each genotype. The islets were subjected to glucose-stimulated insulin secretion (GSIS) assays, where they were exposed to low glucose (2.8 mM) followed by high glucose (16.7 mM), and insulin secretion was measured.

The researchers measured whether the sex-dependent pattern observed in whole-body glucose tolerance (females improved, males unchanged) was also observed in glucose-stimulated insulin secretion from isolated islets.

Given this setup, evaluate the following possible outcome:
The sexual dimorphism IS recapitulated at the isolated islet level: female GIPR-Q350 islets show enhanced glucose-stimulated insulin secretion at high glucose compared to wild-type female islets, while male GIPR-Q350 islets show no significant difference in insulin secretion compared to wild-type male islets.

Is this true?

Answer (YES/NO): NO